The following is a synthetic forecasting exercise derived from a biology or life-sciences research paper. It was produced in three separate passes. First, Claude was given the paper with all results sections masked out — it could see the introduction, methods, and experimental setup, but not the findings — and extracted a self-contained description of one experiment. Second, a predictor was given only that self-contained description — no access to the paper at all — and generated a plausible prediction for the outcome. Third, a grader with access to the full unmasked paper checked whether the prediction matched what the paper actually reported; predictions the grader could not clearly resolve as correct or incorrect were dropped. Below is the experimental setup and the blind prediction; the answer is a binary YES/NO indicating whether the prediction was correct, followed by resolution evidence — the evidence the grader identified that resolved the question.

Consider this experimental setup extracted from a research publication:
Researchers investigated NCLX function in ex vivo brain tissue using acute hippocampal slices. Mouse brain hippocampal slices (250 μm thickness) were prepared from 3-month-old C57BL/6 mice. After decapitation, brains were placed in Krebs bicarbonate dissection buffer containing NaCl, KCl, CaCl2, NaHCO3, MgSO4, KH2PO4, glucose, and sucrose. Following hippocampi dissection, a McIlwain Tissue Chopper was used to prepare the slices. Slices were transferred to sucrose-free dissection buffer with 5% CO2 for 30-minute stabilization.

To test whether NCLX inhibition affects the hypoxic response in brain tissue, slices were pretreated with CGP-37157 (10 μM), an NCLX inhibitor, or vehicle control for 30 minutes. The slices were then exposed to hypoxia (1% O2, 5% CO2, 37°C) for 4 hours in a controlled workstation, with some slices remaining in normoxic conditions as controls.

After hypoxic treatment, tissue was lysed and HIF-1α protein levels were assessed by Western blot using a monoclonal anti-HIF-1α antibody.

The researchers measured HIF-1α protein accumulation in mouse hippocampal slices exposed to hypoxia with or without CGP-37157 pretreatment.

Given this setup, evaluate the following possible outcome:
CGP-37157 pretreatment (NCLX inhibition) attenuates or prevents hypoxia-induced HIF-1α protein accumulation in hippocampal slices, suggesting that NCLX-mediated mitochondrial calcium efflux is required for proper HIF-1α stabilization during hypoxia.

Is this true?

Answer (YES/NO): YES